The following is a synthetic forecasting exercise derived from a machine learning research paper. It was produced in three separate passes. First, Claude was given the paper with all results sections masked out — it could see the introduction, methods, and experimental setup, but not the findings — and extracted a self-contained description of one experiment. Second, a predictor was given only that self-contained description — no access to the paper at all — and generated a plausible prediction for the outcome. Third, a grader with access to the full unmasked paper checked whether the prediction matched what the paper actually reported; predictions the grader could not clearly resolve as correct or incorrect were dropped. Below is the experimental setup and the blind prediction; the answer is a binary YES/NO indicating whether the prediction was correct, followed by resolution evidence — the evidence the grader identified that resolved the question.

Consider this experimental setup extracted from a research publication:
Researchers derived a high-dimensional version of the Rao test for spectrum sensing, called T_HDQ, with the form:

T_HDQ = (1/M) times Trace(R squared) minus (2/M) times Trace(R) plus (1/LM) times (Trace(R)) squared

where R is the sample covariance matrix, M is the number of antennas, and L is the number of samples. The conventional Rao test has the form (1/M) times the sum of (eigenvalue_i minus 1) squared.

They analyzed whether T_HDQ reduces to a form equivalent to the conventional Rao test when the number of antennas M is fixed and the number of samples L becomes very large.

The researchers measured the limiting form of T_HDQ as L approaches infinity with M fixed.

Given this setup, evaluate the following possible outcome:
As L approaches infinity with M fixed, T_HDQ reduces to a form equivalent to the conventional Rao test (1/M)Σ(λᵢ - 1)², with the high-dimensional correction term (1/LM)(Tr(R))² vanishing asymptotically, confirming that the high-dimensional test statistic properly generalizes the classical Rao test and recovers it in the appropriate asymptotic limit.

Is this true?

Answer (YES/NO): YES